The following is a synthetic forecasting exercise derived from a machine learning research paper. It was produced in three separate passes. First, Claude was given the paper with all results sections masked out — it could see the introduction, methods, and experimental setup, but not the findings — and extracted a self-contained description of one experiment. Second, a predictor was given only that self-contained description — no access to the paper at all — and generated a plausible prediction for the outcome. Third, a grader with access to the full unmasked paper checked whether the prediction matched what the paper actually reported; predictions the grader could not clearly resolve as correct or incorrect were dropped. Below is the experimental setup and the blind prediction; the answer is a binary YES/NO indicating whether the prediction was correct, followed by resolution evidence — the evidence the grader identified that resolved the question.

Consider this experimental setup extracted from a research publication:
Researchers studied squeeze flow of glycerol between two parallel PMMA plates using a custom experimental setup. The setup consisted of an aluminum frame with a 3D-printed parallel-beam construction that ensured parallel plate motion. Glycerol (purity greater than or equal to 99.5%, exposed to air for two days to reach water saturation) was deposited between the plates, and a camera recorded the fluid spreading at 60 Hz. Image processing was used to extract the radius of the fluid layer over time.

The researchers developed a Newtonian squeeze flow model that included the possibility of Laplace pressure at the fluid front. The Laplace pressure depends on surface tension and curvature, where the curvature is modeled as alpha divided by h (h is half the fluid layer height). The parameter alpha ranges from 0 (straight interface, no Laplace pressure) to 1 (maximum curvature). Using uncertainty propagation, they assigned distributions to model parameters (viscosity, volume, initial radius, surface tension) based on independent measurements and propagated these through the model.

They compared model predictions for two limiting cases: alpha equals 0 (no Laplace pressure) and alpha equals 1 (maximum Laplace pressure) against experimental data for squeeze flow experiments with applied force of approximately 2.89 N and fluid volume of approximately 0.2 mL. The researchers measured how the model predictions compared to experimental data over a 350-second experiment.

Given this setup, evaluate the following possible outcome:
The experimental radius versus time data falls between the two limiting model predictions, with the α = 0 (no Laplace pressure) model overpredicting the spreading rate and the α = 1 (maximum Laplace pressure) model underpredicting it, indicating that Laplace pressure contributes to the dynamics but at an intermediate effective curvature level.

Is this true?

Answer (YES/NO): YES